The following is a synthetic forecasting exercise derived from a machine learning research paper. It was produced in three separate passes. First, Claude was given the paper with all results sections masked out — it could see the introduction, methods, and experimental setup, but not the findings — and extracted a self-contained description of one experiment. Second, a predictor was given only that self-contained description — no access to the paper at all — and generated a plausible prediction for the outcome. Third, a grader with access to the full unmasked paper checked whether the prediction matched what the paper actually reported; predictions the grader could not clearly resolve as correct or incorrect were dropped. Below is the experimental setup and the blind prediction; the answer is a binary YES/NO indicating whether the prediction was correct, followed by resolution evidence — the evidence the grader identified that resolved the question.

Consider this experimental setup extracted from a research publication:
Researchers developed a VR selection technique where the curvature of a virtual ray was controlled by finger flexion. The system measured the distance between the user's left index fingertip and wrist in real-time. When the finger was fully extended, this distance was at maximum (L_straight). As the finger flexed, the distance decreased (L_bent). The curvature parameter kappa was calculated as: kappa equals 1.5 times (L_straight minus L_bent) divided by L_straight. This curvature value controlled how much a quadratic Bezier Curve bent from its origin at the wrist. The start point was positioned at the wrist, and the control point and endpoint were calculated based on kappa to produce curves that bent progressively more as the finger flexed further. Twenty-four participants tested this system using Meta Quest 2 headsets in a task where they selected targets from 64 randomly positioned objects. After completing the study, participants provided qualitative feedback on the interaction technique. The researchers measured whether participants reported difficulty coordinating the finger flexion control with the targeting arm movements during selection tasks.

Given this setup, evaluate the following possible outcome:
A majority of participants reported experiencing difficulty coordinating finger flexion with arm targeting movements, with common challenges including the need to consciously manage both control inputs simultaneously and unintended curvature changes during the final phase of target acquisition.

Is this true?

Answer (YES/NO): NO